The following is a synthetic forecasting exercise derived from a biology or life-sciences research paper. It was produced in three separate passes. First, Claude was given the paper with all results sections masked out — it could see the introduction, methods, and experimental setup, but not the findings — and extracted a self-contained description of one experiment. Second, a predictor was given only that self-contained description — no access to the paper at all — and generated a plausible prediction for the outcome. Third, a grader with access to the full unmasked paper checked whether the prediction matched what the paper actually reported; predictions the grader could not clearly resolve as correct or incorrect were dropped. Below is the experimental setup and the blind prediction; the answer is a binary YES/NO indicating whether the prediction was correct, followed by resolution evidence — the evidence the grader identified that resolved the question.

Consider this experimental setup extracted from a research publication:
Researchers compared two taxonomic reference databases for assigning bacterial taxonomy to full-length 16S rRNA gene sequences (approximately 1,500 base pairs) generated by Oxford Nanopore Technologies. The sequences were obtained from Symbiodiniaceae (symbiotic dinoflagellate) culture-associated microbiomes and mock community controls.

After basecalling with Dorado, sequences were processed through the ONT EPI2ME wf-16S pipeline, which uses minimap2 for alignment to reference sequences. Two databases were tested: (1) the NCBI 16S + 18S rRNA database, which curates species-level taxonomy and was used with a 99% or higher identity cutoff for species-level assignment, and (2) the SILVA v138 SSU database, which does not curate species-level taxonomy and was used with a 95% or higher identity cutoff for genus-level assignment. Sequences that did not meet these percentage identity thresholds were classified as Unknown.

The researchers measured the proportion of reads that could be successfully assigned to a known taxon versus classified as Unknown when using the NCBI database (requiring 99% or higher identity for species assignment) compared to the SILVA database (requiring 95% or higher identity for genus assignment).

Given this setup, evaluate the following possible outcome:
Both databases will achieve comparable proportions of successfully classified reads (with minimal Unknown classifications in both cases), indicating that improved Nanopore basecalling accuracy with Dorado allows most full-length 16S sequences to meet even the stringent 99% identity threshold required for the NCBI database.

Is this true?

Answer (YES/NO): NO